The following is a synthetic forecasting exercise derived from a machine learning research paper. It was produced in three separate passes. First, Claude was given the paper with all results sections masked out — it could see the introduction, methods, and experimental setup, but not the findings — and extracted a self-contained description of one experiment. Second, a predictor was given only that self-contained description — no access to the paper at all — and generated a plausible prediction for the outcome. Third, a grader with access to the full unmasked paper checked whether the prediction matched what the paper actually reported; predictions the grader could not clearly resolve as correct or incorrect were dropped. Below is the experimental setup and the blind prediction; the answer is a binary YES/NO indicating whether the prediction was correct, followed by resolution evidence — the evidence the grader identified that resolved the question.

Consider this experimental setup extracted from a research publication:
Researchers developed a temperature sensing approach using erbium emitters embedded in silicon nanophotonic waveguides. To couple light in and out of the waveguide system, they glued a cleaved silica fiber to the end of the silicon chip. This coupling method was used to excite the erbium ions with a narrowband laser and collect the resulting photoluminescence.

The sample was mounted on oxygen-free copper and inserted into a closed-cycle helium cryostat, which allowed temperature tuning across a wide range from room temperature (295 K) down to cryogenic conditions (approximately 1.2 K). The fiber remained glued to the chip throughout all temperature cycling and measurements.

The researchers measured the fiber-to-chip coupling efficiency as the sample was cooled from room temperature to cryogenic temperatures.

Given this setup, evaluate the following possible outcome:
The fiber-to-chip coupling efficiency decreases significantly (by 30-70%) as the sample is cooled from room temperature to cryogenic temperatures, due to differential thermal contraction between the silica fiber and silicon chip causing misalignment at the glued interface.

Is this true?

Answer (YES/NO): NO